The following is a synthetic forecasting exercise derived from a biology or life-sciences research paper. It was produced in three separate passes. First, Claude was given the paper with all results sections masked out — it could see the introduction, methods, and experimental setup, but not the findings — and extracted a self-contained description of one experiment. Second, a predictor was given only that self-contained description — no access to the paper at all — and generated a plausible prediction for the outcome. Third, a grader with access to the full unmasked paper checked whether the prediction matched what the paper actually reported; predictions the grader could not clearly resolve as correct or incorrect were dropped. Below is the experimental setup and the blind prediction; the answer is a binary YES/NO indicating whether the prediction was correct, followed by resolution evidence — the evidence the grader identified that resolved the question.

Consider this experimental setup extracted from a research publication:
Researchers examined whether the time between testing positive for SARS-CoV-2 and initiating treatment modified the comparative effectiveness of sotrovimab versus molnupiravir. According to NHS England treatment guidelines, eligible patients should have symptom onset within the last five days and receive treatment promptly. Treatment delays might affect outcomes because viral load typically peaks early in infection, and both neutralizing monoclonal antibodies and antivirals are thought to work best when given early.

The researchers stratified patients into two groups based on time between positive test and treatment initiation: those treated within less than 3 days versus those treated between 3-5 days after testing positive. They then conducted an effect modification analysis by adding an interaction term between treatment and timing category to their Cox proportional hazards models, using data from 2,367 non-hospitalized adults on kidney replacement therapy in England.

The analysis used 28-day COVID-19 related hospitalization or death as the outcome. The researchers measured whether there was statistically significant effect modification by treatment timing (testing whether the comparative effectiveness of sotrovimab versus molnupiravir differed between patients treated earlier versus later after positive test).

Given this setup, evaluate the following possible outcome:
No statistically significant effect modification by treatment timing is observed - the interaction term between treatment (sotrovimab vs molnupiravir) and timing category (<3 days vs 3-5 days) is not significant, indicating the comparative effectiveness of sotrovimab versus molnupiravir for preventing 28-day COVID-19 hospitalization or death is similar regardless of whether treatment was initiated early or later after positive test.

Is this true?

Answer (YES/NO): YES